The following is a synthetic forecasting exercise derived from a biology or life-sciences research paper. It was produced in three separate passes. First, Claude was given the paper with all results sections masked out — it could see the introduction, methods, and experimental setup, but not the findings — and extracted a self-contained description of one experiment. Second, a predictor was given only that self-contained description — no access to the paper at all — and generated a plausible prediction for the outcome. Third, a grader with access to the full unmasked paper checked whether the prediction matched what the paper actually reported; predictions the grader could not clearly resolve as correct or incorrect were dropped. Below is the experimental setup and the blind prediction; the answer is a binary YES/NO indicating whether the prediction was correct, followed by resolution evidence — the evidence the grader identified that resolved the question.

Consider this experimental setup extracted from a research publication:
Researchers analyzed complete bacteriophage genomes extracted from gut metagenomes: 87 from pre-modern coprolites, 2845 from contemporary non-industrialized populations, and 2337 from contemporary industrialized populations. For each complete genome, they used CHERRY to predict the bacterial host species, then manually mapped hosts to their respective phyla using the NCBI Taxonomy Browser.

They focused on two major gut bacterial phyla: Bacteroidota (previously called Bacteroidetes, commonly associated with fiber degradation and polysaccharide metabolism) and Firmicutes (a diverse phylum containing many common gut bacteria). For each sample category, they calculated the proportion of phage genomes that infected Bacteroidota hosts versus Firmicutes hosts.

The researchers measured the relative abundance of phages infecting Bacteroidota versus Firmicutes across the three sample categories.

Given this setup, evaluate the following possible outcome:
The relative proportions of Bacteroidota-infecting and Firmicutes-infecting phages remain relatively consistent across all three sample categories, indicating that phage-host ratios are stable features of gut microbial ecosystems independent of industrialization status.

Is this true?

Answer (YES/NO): NO